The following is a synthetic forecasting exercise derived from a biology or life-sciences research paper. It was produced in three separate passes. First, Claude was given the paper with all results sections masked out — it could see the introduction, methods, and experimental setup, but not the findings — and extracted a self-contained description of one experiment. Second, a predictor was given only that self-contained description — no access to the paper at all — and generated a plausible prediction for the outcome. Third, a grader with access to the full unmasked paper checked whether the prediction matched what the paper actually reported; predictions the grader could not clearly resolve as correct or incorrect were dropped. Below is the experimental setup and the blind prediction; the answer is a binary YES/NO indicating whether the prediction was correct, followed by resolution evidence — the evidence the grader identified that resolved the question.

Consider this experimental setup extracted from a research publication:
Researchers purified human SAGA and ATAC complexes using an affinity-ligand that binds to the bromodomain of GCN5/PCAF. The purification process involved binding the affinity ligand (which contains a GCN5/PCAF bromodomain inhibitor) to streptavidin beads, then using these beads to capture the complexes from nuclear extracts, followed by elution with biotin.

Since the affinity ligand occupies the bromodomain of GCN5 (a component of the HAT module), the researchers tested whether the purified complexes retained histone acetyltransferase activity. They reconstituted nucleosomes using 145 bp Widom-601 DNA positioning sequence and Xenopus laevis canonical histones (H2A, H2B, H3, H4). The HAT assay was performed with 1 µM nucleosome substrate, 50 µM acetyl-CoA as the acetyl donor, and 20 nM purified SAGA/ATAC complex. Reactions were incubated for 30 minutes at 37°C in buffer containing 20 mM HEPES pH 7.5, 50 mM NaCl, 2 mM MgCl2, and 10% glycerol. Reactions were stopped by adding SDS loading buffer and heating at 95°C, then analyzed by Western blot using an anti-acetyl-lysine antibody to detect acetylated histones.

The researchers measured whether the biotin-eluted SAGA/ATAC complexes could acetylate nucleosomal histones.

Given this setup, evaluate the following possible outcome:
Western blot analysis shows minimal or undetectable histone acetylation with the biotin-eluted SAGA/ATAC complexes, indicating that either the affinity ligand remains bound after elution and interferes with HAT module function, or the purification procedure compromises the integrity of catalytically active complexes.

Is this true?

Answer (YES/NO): NO